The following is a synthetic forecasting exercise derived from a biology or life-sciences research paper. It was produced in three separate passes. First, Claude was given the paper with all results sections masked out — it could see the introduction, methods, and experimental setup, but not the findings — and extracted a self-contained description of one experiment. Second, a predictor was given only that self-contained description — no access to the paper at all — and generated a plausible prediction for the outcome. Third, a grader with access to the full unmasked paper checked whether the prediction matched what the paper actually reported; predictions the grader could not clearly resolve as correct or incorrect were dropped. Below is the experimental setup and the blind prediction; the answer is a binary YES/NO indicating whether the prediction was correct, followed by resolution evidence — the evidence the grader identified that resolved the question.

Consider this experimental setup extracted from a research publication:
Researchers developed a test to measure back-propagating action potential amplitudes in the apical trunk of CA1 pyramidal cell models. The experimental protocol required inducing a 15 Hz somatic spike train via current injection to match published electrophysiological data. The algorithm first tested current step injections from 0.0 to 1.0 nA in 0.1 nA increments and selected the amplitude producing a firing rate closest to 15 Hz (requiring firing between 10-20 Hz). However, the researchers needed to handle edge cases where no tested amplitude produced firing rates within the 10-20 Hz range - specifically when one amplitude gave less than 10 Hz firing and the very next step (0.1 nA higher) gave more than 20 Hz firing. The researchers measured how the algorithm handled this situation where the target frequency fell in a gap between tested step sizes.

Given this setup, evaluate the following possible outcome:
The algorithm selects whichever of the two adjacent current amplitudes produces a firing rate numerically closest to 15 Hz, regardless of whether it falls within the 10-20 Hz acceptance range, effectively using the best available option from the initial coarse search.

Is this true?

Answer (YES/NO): NO